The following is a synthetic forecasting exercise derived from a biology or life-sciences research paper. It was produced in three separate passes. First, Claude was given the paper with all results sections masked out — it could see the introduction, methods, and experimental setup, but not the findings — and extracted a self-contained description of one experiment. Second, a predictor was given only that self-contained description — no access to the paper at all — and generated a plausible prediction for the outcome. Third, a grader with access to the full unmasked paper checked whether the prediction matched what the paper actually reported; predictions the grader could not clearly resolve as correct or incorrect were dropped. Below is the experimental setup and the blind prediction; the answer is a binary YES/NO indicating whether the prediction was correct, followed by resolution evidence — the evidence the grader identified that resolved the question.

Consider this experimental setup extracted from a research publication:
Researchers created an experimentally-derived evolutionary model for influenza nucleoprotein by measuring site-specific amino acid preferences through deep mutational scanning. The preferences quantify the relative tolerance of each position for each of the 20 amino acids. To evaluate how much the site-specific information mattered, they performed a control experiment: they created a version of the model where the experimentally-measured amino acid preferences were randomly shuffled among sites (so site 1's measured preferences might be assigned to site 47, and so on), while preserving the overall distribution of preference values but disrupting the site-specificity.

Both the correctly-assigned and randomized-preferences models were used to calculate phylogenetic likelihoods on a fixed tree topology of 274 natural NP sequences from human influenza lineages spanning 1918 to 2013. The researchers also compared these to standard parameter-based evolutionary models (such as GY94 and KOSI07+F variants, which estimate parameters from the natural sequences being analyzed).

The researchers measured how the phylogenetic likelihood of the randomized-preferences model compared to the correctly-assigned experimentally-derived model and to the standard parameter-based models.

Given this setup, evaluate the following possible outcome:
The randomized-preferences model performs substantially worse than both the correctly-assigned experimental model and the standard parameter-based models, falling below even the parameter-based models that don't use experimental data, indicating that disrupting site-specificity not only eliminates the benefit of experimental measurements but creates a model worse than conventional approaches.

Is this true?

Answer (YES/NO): YES